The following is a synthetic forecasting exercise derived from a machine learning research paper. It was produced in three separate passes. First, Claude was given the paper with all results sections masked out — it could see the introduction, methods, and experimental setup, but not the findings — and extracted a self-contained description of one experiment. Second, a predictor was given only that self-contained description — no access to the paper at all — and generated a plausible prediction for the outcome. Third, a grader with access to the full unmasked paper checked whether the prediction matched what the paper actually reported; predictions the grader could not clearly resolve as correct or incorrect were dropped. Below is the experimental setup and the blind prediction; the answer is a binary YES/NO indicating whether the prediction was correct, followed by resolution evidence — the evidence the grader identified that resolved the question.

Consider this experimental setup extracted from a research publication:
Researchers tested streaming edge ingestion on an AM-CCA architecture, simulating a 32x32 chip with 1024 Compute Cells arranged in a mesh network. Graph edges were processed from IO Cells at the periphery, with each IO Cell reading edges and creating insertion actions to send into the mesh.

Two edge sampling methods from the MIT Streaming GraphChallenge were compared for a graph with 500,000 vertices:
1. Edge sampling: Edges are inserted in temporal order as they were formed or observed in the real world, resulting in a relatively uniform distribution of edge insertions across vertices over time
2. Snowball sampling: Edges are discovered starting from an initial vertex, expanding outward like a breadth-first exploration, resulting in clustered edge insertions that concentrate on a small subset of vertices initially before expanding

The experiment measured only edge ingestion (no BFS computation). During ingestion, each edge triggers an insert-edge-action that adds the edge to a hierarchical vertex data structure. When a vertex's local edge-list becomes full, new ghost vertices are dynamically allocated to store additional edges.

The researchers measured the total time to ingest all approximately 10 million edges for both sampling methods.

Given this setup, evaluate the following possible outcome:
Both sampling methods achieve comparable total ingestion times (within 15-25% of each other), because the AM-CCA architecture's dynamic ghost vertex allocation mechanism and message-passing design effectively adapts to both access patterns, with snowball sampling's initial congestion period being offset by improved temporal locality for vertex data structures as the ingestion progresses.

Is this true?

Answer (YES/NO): NO